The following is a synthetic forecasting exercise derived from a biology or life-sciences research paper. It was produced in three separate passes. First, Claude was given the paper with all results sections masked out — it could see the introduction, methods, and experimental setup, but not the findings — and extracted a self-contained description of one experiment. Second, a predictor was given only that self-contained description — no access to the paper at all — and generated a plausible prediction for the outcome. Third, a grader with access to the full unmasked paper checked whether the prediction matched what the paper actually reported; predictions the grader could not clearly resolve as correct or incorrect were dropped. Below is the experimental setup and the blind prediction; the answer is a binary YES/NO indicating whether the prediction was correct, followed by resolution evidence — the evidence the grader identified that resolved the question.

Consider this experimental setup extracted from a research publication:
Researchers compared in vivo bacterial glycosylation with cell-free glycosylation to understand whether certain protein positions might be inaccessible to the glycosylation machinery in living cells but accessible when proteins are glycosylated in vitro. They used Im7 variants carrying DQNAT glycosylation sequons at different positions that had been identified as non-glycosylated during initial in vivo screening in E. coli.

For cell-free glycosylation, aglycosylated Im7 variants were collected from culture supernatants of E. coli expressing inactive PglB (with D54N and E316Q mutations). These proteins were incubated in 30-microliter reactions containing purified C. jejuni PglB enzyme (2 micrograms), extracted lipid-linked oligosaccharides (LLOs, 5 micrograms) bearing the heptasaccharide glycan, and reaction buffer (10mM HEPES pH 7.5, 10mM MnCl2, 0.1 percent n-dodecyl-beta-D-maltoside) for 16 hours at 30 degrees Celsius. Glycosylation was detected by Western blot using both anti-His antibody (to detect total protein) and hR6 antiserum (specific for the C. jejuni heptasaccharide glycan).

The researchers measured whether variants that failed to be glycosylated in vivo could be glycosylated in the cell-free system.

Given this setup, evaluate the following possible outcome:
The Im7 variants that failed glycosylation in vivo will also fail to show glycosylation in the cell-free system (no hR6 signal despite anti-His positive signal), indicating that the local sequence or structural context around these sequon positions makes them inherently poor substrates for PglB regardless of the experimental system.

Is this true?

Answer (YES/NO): YES